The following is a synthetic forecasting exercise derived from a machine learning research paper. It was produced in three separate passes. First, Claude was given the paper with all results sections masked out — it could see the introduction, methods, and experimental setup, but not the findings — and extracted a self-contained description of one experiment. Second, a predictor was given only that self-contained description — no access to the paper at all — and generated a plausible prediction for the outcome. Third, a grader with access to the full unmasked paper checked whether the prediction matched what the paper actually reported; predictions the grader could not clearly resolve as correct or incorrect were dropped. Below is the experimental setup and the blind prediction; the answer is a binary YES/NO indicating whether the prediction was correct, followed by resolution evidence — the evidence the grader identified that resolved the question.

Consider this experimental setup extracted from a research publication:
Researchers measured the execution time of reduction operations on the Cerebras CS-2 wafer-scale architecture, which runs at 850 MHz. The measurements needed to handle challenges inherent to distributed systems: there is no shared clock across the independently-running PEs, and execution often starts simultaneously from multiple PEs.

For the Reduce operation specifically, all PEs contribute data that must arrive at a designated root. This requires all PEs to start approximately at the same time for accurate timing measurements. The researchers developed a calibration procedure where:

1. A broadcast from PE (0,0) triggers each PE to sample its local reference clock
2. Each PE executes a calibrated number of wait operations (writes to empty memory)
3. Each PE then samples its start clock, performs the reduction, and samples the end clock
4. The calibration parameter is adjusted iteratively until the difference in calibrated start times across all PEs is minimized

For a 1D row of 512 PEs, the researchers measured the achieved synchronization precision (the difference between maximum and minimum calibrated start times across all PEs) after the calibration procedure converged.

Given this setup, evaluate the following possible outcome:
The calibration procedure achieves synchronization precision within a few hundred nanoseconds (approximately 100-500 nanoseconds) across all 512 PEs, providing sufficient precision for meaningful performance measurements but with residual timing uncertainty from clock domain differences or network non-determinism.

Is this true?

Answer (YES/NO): NO